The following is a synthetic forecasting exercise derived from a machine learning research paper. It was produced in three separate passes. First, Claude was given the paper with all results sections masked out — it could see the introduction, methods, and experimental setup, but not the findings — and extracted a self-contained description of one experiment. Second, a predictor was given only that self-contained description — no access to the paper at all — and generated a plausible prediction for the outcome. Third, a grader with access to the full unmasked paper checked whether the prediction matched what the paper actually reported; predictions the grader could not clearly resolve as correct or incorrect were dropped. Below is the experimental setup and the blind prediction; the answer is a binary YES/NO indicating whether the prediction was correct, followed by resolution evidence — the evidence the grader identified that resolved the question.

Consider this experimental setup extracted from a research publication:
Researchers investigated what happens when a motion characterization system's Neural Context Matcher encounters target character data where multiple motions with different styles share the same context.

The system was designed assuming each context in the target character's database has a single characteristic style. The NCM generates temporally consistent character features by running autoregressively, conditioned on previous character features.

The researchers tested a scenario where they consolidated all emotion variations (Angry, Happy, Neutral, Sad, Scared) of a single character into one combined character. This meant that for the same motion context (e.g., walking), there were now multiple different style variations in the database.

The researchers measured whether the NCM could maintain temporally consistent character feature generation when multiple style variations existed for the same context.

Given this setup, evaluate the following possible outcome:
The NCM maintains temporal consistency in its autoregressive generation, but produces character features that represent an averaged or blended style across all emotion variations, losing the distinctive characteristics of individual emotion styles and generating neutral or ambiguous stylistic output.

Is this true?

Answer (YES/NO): NO